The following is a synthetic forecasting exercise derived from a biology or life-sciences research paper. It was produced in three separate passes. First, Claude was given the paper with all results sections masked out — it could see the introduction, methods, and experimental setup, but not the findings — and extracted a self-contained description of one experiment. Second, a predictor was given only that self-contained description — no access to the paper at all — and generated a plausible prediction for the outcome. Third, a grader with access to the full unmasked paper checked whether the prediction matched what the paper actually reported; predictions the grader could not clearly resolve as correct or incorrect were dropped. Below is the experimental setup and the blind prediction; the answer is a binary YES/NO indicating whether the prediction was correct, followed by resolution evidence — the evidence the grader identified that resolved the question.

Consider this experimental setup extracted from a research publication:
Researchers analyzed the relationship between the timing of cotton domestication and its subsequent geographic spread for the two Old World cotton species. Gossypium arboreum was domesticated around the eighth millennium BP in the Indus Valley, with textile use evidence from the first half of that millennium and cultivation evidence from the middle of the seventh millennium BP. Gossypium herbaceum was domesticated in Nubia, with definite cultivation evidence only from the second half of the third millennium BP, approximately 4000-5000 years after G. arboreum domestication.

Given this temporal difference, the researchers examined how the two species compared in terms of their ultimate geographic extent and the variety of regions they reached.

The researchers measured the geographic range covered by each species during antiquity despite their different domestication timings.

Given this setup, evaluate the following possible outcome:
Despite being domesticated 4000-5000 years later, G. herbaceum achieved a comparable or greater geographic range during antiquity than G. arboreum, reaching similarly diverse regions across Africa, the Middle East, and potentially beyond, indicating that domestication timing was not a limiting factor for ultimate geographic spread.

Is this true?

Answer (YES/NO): YES